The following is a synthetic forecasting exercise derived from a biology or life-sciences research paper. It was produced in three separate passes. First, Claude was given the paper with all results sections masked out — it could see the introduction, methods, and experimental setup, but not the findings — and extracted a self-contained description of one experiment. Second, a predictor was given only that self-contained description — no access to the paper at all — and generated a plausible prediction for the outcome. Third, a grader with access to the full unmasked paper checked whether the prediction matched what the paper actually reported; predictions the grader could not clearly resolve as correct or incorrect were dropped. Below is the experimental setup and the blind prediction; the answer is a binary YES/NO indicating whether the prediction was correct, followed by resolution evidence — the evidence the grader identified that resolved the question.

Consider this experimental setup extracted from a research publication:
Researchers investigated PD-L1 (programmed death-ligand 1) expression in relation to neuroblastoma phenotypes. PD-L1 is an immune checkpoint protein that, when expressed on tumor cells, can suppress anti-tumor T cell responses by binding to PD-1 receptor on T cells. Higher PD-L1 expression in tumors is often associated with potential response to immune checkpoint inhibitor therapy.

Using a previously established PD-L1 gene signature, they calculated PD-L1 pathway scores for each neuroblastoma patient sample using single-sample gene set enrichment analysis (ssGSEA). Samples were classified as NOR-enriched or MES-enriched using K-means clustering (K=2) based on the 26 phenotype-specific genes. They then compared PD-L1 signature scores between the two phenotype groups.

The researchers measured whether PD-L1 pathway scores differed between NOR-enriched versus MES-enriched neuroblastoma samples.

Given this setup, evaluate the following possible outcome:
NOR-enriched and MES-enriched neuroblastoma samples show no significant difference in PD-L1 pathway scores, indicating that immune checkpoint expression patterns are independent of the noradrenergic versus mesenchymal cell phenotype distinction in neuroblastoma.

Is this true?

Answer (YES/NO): NO